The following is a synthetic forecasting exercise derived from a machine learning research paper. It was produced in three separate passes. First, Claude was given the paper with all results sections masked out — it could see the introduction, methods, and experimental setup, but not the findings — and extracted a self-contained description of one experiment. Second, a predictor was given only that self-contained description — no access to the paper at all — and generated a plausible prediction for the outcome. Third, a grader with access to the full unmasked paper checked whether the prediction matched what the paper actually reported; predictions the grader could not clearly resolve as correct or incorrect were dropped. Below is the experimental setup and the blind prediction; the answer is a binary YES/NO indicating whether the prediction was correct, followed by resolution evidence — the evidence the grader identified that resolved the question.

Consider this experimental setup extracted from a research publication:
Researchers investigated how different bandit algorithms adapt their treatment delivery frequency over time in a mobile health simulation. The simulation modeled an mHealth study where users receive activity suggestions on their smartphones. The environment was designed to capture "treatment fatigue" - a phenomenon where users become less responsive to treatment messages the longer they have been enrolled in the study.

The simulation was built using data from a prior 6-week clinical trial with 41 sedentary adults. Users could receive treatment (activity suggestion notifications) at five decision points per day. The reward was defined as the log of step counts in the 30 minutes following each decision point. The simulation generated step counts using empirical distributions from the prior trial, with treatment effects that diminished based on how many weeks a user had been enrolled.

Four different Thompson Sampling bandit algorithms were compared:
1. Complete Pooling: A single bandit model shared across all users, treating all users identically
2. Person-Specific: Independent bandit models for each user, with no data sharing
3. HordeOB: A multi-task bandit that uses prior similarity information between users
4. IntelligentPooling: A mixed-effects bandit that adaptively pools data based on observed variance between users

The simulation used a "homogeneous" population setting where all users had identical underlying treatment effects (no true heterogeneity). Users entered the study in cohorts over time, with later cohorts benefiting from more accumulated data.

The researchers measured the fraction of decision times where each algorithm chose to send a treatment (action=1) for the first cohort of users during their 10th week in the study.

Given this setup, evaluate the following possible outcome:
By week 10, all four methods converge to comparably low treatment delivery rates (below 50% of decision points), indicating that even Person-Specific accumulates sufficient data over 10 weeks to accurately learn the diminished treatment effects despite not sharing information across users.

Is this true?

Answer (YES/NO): NO